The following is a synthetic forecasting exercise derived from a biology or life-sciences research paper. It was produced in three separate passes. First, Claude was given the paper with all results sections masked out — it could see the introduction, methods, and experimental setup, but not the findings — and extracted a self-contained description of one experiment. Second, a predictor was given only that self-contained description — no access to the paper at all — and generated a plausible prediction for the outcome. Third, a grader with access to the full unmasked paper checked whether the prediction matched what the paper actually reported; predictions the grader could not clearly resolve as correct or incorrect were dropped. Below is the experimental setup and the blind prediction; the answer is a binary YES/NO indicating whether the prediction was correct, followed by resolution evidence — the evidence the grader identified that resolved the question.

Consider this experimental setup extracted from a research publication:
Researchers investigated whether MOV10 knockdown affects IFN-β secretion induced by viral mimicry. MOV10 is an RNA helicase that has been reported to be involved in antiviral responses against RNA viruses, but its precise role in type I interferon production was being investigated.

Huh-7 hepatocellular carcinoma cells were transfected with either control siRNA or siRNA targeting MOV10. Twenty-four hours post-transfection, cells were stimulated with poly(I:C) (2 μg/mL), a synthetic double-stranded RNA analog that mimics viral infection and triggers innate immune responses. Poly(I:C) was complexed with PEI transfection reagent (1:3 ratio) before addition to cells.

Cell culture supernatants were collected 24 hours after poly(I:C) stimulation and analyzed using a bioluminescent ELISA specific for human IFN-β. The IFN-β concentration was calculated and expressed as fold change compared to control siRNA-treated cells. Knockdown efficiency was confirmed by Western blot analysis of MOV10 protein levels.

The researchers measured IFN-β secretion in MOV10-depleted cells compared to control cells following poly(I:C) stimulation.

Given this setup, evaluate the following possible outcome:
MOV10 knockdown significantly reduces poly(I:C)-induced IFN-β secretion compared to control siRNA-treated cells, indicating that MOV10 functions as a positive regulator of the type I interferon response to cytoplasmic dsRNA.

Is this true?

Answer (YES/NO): YES